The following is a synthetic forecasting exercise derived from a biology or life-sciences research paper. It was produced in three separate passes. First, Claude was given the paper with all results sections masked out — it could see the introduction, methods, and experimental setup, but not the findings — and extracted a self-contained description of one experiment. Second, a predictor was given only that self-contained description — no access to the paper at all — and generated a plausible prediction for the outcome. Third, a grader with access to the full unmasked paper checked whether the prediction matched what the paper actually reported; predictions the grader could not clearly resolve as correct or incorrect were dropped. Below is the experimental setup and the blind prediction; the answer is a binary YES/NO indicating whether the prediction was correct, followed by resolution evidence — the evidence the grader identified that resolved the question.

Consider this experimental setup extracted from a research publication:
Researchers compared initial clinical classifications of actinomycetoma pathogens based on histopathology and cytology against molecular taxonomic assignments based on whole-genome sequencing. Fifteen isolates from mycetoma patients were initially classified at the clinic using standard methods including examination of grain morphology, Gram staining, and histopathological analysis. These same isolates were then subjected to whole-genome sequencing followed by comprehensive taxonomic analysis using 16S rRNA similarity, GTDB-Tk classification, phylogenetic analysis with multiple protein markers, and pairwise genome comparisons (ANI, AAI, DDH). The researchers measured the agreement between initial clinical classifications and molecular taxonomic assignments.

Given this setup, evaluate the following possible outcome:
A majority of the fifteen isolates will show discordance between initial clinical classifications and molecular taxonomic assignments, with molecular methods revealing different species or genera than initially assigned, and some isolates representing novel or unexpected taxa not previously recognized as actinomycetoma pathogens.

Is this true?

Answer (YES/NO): YES